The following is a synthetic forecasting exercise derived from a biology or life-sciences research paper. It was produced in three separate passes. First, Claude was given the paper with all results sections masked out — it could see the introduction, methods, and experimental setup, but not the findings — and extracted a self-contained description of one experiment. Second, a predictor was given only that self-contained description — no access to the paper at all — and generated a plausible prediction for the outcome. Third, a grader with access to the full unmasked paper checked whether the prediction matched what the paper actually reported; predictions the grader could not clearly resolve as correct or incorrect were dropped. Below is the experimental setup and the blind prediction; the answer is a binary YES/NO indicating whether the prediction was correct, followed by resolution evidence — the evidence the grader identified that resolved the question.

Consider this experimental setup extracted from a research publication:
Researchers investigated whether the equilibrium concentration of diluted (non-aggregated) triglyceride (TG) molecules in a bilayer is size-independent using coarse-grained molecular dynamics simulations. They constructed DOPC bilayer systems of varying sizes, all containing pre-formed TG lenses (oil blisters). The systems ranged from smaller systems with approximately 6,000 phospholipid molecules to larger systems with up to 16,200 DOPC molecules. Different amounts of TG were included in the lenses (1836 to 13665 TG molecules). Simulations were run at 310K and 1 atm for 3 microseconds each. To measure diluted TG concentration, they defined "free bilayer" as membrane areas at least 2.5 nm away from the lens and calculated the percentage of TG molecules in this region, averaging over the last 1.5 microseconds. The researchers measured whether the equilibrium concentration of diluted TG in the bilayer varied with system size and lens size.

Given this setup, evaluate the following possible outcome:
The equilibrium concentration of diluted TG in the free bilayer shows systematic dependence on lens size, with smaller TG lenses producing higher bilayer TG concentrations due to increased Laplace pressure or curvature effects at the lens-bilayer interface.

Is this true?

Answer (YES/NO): NO